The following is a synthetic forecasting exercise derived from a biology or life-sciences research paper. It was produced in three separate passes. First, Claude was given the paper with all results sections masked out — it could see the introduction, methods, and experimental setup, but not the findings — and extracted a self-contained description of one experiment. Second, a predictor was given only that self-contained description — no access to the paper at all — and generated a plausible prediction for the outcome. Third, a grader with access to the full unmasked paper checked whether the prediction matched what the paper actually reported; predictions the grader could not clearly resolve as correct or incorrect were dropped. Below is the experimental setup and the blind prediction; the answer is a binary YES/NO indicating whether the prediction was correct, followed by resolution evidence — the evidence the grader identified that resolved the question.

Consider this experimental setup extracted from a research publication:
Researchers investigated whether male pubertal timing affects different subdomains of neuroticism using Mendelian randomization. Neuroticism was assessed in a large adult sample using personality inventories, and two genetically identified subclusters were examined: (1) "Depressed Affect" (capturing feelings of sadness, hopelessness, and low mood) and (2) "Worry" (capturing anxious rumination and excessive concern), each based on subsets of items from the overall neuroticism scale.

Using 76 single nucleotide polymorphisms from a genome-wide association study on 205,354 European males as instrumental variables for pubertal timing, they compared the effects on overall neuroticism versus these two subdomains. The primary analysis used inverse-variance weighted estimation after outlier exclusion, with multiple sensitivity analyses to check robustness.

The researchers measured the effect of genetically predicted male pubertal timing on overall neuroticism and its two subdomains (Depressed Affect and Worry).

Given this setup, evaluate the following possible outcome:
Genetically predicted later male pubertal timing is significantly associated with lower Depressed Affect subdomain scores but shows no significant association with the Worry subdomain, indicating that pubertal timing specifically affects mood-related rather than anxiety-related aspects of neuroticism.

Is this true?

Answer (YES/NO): YES